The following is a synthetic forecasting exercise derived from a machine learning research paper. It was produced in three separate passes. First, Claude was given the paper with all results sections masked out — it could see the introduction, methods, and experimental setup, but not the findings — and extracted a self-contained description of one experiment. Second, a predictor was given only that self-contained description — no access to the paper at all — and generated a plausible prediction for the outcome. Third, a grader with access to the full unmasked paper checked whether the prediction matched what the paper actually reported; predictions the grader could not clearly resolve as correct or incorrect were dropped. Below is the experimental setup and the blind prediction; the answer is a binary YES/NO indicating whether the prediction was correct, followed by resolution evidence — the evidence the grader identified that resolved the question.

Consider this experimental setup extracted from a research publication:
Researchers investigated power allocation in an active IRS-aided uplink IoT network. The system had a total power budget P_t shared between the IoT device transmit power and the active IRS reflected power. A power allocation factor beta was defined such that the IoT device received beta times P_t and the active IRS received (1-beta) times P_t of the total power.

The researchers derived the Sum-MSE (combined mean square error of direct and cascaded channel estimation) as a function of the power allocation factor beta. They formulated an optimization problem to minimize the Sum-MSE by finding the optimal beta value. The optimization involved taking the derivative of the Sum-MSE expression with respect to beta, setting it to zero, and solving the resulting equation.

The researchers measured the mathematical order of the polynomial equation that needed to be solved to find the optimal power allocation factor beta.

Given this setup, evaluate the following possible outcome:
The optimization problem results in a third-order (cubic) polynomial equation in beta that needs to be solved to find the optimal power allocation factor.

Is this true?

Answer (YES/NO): NO